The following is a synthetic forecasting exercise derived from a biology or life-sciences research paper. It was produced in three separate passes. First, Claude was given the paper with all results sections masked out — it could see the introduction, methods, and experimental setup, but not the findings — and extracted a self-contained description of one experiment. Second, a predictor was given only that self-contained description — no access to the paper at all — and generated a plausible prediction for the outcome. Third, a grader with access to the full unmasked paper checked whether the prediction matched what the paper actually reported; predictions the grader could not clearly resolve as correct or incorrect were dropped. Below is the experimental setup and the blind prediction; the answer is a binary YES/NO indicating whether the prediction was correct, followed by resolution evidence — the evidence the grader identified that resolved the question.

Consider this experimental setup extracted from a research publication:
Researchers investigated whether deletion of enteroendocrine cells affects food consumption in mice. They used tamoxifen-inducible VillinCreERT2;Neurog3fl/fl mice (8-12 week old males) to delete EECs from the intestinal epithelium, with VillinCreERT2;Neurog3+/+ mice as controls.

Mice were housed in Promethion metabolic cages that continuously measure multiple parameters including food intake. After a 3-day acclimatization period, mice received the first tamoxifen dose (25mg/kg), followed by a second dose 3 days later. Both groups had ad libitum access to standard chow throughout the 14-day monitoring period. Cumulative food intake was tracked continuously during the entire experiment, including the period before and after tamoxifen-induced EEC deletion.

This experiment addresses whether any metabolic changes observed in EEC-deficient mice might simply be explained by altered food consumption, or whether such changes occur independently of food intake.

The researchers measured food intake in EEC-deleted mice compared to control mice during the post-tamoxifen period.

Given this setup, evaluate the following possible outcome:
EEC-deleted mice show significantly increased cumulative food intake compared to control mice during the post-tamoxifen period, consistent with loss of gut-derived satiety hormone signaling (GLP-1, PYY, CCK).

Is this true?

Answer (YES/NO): NO